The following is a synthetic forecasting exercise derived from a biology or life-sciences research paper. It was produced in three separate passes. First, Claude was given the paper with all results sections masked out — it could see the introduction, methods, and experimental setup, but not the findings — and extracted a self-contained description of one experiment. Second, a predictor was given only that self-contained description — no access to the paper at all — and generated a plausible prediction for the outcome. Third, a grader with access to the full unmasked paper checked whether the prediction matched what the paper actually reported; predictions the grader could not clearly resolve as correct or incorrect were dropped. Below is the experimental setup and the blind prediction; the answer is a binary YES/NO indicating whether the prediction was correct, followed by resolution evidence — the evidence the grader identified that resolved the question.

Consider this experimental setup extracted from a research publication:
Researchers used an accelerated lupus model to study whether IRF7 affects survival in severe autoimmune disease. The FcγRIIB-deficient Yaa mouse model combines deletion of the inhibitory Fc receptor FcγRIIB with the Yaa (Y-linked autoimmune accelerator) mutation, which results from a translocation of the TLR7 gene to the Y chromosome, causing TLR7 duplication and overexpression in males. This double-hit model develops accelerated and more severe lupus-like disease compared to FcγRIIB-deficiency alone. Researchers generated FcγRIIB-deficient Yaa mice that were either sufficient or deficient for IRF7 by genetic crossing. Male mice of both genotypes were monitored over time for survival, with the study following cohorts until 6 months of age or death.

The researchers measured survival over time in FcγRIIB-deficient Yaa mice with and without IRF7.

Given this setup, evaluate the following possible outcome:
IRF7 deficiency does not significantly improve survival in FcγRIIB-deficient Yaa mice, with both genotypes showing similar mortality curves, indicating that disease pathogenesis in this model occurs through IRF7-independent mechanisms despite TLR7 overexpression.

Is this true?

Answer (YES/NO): NO